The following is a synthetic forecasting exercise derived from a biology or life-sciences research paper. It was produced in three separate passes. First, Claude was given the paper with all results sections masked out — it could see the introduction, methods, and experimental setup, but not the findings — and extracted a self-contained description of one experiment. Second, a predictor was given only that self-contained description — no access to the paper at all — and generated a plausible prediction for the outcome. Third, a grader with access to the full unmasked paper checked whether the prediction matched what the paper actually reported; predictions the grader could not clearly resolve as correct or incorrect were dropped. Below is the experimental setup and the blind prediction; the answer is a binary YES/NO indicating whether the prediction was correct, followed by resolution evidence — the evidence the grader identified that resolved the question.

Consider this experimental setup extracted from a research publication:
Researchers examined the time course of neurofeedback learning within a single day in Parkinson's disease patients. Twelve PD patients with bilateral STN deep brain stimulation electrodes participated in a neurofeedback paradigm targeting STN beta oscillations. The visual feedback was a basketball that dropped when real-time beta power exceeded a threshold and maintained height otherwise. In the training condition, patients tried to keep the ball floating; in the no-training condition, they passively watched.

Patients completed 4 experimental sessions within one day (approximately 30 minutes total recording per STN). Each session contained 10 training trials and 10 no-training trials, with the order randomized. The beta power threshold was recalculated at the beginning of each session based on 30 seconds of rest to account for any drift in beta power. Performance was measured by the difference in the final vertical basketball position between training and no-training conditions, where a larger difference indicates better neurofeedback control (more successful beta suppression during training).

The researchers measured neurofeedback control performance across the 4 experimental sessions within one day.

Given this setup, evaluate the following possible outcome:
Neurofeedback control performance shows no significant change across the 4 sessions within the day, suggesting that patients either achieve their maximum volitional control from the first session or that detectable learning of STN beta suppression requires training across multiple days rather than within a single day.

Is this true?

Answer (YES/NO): NO